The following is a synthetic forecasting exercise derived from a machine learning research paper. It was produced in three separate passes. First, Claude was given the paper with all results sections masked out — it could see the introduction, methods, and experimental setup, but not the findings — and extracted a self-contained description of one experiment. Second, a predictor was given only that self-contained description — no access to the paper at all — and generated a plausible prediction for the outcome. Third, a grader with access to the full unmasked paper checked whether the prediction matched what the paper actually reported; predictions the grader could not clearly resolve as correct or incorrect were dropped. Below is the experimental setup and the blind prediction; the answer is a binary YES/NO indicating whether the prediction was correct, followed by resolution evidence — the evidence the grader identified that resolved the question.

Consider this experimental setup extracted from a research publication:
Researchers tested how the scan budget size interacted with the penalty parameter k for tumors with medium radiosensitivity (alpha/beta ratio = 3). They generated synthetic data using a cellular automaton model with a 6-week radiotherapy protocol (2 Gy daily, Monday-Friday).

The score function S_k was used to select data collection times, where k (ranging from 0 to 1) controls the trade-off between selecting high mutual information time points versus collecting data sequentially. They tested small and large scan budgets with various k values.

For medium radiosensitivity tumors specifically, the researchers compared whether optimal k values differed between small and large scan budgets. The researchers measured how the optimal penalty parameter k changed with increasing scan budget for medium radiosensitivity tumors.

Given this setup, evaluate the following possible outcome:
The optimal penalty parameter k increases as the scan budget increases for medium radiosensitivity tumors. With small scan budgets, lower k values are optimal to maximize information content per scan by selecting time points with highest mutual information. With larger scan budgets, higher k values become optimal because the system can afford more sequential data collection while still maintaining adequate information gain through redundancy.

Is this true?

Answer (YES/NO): YES